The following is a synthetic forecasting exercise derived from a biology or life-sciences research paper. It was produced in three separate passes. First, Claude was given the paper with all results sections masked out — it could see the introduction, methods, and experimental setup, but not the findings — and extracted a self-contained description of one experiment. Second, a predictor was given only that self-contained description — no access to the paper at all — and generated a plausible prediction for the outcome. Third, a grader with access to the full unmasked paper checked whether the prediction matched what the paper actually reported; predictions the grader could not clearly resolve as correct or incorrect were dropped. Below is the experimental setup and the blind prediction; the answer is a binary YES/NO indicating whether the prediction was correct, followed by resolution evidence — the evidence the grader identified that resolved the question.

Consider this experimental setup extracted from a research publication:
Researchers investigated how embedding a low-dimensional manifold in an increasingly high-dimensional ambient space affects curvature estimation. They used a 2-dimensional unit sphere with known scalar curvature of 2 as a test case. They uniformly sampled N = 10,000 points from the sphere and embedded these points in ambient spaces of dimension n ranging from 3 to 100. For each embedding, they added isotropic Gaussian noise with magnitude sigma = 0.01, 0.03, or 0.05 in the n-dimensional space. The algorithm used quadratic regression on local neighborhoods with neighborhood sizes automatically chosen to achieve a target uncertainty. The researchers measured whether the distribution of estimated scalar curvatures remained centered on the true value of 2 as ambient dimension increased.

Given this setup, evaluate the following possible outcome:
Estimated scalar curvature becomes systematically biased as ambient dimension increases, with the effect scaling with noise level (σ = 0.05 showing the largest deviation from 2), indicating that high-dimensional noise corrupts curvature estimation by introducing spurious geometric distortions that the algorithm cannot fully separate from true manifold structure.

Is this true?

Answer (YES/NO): NO